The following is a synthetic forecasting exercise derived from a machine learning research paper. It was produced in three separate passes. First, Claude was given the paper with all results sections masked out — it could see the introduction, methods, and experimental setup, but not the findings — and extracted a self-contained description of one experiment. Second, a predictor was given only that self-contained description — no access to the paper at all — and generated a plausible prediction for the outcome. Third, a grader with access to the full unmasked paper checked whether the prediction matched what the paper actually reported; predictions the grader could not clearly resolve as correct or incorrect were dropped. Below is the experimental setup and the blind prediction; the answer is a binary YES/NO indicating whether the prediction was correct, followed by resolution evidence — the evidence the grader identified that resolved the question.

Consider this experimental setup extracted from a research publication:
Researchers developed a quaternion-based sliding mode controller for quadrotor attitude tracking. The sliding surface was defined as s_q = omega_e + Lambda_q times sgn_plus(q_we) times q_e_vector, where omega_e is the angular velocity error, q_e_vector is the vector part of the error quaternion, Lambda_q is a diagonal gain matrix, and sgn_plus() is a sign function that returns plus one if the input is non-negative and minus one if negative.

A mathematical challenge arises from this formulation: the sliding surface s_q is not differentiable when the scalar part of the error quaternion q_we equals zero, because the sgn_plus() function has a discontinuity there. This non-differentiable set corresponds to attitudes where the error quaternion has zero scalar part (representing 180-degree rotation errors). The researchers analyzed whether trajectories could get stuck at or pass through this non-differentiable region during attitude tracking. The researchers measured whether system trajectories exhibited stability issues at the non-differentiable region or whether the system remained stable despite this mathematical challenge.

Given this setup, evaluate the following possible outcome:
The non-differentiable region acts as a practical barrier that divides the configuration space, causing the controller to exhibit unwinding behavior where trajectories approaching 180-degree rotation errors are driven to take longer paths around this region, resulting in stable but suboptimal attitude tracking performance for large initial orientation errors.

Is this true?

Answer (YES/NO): NO